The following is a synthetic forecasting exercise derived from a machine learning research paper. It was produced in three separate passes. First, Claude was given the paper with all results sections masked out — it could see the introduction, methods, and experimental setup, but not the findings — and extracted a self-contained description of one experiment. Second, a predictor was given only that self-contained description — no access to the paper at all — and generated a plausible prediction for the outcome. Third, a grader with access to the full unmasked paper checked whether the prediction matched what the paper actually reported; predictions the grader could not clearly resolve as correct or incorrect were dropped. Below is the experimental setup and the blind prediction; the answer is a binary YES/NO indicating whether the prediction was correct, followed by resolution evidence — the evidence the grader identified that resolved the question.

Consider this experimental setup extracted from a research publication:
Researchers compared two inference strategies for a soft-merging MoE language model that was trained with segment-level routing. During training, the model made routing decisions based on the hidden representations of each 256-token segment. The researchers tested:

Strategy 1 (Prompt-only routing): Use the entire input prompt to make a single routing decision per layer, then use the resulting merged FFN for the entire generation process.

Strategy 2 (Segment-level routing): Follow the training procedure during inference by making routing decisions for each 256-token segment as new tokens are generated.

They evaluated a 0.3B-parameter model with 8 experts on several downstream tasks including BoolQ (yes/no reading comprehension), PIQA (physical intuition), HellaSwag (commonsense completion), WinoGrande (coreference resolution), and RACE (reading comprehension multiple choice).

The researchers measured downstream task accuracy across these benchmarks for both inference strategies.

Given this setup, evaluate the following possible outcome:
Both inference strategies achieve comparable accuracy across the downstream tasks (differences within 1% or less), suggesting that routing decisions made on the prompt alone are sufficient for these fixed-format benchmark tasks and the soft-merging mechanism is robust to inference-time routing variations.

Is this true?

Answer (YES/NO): YES